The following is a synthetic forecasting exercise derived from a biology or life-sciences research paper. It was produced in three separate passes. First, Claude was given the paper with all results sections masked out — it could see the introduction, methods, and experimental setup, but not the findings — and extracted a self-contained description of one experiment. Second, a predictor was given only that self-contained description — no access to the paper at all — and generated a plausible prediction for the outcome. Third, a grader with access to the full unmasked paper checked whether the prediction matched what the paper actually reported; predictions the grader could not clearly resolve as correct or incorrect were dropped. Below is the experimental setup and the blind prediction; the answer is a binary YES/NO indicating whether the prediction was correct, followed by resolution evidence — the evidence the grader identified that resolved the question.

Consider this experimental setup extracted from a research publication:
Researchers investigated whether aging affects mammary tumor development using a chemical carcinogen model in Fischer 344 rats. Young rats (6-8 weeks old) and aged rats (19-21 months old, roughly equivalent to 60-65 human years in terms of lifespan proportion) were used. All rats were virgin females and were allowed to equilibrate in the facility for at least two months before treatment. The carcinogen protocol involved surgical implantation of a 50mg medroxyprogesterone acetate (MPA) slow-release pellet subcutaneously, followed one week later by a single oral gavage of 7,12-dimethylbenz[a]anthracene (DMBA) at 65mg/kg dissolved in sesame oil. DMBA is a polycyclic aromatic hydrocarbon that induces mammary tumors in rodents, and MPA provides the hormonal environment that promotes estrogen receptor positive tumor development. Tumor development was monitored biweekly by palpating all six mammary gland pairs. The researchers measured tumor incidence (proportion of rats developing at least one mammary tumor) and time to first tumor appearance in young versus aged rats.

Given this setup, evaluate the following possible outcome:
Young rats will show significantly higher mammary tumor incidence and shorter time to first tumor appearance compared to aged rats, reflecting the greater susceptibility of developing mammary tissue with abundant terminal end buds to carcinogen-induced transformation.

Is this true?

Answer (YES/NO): NO